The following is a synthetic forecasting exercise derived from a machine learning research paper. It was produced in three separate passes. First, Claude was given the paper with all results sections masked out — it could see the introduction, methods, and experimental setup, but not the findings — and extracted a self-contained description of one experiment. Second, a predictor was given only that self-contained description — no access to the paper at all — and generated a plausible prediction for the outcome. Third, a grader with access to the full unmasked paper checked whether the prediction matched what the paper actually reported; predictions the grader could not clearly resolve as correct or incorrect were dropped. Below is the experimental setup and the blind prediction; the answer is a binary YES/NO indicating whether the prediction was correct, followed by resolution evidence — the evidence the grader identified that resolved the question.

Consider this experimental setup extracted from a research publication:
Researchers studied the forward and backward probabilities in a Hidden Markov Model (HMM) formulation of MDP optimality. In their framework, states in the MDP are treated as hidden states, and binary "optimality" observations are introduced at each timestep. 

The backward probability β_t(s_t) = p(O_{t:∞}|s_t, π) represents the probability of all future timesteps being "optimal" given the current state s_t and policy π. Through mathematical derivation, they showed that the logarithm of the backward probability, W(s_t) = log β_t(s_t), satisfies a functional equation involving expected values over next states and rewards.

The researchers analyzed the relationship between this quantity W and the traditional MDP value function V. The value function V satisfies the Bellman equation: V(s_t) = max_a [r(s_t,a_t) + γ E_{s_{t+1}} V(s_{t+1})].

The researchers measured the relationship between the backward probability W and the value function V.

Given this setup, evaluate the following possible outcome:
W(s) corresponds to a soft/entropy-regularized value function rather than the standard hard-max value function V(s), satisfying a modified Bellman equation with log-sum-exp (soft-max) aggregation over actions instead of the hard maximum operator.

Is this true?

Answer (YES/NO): NO